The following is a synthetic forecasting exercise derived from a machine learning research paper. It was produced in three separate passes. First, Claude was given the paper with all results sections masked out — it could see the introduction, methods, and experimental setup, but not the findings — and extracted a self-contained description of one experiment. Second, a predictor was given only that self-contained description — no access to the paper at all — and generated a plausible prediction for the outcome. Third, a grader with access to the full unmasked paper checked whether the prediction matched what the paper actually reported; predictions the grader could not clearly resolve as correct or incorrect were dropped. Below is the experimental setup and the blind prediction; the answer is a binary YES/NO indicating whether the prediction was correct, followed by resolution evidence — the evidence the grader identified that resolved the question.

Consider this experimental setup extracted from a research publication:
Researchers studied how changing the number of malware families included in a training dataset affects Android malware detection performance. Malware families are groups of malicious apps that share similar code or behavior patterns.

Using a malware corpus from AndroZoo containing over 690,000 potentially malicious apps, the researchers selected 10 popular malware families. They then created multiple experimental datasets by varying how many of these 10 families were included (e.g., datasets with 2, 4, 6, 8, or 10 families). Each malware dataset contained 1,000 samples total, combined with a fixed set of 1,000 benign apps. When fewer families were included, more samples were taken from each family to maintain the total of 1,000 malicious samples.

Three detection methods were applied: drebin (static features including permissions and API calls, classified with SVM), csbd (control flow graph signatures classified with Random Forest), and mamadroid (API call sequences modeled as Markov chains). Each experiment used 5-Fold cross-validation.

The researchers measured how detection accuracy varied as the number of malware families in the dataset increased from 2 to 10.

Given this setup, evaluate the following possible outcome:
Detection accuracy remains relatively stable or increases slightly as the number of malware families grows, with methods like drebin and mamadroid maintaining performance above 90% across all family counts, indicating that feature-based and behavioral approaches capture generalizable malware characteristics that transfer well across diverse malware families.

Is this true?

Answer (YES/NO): NO